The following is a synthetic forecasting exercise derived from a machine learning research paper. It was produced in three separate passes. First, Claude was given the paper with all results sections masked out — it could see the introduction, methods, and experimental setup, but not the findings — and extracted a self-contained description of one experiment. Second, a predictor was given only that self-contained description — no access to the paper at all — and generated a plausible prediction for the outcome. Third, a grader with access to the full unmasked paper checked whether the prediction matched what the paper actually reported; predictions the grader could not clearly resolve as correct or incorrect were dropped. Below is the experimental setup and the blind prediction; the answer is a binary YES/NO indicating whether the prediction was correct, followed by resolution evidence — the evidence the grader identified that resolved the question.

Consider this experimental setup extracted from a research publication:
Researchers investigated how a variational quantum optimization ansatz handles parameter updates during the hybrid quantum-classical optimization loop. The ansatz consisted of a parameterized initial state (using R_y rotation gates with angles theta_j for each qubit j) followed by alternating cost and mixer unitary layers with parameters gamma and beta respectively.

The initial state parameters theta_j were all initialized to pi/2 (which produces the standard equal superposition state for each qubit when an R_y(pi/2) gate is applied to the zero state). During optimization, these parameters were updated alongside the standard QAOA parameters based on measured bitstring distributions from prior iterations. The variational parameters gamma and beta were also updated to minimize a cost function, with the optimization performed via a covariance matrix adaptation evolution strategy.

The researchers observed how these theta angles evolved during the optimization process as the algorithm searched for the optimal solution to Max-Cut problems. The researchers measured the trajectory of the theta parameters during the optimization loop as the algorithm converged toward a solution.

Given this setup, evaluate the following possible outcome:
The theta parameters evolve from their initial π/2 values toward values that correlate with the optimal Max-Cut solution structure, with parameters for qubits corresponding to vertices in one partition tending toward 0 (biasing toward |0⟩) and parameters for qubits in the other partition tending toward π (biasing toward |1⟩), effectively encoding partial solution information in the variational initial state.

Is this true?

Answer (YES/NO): YES